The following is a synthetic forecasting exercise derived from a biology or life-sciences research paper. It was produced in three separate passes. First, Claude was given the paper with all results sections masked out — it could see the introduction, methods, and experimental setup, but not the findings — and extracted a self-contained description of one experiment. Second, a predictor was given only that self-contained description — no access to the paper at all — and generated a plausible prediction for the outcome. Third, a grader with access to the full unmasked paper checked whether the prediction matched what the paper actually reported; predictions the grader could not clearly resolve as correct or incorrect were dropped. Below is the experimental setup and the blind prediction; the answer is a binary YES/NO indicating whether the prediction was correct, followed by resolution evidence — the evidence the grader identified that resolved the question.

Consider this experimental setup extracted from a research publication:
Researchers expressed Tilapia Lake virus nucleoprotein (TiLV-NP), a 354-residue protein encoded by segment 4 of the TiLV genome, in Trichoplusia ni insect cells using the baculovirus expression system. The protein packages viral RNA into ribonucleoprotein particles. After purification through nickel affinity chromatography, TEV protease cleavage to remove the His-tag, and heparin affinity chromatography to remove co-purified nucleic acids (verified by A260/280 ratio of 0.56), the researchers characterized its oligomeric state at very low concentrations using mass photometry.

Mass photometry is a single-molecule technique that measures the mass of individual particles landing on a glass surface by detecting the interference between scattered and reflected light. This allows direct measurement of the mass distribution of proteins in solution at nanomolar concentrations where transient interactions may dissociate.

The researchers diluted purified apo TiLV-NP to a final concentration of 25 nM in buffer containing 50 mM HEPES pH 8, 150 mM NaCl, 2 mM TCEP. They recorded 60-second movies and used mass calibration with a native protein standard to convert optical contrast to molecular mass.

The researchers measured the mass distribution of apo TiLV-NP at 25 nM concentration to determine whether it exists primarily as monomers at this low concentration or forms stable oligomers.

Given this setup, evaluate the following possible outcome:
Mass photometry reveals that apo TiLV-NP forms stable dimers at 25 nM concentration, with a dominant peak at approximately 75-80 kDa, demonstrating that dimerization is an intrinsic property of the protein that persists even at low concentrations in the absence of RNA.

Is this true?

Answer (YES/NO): NO